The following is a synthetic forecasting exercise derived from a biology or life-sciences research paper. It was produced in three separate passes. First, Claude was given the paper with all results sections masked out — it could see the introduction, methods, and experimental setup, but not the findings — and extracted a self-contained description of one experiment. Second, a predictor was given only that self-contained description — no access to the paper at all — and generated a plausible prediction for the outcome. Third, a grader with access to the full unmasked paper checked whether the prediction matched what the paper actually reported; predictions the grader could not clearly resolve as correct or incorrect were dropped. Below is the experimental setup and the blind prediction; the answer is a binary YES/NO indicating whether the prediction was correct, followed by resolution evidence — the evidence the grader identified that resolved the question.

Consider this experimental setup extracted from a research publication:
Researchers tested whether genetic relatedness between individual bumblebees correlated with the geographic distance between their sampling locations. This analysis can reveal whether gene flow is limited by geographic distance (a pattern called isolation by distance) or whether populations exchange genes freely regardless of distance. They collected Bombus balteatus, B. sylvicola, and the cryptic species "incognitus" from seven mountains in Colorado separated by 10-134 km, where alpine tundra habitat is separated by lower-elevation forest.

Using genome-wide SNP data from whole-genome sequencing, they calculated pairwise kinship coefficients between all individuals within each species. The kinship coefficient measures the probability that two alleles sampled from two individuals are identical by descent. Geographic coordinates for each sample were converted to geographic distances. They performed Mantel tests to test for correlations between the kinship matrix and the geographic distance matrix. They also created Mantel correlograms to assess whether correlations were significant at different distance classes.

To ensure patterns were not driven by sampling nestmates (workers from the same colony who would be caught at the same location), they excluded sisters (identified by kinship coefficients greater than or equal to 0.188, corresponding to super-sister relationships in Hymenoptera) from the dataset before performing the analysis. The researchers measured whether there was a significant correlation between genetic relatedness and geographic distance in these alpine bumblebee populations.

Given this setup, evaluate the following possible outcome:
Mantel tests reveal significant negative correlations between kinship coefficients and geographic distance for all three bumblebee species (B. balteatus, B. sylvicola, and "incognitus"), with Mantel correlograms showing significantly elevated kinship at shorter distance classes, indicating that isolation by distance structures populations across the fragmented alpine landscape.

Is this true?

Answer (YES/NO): NO